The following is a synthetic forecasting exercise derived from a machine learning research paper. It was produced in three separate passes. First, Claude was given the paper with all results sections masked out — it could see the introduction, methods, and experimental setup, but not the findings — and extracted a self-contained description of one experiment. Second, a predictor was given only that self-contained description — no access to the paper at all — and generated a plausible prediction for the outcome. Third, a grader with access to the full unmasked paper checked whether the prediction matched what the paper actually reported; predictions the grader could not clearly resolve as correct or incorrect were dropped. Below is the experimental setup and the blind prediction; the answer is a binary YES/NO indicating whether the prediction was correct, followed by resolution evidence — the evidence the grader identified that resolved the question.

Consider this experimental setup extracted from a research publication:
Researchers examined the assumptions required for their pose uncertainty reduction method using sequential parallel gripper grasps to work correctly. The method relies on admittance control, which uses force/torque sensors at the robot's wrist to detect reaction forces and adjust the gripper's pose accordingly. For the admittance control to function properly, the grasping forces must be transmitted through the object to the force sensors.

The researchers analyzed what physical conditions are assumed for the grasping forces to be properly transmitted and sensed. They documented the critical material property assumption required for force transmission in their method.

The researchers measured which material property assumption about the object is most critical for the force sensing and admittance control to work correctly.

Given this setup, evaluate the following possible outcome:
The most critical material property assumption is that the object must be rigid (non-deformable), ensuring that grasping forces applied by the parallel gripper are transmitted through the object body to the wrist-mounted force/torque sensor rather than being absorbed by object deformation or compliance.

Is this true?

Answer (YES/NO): YES